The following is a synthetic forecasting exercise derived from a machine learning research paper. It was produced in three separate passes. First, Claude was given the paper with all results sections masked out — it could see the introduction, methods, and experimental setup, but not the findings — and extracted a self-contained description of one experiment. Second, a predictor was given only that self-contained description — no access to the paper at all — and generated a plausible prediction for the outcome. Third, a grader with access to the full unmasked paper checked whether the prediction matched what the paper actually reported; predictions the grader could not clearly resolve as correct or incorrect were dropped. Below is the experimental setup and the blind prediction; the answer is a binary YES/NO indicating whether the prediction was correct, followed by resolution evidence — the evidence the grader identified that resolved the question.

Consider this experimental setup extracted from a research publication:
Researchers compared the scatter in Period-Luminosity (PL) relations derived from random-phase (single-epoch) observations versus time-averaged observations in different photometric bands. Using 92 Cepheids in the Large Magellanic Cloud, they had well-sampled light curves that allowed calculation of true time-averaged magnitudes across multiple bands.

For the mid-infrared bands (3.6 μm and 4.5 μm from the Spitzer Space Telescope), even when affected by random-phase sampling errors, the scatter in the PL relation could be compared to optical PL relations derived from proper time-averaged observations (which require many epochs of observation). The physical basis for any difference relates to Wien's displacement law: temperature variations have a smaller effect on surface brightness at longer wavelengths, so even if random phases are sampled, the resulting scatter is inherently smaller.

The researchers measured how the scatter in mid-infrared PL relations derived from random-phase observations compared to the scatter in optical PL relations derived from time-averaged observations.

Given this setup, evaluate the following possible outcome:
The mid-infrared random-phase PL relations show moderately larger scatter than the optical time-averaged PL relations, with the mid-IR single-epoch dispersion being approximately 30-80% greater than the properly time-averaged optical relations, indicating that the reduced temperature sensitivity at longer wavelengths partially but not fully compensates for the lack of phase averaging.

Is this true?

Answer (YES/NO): NO